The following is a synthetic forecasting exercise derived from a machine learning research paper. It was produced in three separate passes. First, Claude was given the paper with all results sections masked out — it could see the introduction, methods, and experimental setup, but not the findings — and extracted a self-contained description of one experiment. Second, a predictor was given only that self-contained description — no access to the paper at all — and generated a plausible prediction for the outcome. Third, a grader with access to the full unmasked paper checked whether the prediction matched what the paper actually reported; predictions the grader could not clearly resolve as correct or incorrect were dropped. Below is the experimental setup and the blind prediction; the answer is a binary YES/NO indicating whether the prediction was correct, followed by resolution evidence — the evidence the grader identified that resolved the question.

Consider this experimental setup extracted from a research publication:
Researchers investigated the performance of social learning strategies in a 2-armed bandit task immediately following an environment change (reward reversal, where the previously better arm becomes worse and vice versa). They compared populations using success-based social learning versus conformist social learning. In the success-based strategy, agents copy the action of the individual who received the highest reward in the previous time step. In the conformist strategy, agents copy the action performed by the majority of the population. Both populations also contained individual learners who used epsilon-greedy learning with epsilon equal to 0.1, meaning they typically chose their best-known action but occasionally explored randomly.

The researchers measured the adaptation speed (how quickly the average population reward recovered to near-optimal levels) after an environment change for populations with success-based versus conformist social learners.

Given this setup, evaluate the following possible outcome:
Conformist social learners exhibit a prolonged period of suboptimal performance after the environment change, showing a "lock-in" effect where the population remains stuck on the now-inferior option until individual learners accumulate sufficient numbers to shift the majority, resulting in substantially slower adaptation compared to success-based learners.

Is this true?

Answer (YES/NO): NO